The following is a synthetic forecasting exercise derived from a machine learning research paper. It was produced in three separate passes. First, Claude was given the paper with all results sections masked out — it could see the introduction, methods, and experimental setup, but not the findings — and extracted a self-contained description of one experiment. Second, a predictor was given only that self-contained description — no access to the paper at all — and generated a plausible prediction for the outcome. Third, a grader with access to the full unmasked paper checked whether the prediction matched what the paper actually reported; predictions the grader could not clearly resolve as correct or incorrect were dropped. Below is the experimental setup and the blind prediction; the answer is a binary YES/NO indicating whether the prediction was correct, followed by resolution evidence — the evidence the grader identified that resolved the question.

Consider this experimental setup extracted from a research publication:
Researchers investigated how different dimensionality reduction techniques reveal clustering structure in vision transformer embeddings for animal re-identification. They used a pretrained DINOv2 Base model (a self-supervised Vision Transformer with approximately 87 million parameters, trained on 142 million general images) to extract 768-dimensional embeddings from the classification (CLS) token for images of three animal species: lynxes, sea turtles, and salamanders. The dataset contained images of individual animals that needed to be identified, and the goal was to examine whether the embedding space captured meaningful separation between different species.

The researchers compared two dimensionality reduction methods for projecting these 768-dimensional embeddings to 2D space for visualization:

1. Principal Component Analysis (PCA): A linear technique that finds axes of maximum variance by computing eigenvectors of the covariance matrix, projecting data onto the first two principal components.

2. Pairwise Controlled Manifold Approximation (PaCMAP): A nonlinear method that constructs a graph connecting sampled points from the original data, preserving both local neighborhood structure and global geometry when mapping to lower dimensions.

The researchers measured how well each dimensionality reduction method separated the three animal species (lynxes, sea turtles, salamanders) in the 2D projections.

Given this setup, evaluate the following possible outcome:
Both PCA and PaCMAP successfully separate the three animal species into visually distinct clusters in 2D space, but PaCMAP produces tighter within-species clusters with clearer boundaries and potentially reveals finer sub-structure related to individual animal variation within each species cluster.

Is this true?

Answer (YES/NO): NO